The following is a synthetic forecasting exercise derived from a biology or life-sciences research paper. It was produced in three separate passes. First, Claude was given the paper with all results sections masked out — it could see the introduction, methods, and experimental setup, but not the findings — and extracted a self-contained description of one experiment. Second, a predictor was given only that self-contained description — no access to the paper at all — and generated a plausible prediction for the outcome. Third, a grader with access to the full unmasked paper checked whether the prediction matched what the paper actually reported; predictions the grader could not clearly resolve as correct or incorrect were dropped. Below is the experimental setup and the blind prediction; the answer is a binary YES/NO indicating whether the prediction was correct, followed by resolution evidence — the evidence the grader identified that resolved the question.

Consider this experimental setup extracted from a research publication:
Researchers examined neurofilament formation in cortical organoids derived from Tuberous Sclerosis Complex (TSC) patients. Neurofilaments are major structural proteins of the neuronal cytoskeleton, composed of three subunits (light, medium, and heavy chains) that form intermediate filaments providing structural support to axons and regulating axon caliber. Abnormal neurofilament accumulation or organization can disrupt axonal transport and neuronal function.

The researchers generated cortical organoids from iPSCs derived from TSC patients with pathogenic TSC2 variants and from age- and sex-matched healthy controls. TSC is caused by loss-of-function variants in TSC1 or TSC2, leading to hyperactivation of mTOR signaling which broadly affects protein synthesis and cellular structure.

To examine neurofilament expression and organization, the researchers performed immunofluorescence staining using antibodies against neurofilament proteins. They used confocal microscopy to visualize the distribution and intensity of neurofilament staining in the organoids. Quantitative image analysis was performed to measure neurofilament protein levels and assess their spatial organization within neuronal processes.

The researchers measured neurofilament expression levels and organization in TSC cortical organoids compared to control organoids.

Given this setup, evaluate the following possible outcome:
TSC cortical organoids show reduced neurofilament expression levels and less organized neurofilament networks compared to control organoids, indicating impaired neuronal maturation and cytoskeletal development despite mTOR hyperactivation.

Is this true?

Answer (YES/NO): NO